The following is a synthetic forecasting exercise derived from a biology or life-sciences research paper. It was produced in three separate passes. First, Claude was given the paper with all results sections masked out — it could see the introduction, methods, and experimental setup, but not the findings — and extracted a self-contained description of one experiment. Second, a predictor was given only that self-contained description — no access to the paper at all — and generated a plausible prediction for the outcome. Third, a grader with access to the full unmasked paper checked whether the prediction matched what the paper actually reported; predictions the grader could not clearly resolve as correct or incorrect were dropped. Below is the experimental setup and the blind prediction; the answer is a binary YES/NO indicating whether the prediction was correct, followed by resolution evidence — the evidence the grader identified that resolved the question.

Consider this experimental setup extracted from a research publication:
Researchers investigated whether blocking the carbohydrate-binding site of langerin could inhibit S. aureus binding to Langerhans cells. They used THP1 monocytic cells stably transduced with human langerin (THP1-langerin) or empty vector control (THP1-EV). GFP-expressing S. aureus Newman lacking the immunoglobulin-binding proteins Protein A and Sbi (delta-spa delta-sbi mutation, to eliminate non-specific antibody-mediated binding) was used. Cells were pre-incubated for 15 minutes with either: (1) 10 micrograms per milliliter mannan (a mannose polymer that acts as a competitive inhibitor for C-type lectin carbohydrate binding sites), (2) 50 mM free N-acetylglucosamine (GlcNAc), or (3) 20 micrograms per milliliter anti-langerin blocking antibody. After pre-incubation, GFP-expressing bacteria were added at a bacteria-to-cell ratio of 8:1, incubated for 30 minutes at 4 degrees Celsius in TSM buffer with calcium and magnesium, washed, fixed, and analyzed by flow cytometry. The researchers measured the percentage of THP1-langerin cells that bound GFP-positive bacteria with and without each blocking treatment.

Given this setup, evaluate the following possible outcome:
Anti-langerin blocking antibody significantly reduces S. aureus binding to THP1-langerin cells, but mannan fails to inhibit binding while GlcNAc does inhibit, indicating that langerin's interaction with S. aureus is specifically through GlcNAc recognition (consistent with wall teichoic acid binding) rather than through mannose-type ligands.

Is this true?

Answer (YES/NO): NO